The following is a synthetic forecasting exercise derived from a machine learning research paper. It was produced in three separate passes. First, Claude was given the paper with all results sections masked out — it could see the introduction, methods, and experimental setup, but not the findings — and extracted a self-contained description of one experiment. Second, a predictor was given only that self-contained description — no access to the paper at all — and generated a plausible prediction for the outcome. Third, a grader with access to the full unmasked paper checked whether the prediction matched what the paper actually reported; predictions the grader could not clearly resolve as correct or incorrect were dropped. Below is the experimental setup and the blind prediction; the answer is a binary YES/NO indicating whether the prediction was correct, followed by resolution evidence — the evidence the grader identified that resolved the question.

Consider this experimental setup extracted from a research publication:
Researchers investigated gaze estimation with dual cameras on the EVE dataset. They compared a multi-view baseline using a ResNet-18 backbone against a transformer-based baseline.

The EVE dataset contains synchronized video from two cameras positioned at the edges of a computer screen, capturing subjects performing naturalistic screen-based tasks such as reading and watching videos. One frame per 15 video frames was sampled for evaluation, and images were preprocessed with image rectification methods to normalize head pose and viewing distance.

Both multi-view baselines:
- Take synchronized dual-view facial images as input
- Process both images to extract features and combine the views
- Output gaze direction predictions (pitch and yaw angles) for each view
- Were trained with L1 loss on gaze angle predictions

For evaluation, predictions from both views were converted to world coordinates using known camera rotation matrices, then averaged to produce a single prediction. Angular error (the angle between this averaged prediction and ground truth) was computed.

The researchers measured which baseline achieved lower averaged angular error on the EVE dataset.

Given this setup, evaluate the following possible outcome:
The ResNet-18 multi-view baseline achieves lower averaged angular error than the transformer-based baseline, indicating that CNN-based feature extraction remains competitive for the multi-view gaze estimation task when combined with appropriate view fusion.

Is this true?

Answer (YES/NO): YES